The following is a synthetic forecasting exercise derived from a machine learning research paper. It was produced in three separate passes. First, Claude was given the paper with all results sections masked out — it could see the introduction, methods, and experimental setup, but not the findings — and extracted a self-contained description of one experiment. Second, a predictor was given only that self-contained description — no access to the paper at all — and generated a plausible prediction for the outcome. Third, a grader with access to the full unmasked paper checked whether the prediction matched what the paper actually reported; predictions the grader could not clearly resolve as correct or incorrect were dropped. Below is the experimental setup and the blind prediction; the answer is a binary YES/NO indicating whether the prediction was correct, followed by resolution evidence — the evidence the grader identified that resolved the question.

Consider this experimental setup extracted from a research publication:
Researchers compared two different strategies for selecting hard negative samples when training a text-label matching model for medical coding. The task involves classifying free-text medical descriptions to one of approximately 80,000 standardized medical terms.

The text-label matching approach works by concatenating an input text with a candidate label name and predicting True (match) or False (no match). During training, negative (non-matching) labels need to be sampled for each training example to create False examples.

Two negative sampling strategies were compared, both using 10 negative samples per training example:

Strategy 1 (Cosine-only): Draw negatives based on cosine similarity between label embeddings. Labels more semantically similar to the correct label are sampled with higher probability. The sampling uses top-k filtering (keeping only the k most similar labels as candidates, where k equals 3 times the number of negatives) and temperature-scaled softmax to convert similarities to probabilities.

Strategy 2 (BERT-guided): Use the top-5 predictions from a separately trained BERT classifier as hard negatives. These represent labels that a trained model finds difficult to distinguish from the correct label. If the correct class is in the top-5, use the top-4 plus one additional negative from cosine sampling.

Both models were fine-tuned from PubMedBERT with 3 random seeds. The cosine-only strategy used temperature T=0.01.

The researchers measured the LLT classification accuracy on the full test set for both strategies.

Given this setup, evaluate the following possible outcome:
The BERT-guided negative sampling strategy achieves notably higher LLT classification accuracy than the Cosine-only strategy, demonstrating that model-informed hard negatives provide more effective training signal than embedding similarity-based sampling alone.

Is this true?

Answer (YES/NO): YES